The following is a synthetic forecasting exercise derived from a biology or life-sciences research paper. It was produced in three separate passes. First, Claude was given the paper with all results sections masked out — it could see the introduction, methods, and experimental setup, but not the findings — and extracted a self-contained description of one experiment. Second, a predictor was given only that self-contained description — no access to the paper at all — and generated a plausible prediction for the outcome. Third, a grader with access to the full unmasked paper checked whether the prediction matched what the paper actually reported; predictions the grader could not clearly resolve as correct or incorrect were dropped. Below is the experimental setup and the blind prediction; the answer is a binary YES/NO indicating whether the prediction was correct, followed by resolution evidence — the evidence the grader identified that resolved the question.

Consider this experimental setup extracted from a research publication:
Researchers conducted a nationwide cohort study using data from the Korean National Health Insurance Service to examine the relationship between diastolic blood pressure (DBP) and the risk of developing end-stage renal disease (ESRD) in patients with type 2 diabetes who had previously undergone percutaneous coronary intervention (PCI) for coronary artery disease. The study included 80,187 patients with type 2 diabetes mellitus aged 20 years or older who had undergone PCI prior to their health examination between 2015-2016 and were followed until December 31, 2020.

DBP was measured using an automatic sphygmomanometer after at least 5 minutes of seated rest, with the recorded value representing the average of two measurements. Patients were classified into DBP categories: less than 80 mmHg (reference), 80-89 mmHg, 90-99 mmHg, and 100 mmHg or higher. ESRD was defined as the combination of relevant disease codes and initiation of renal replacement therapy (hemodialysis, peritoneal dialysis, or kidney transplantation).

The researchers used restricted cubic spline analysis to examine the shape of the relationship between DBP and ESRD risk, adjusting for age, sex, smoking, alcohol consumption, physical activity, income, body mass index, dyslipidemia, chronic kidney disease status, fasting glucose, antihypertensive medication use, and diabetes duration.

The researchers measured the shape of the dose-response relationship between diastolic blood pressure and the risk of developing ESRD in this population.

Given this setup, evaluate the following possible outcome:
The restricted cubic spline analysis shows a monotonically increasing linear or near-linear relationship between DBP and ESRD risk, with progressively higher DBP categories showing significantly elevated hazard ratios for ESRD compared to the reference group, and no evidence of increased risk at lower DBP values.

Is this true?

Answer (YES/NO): NO